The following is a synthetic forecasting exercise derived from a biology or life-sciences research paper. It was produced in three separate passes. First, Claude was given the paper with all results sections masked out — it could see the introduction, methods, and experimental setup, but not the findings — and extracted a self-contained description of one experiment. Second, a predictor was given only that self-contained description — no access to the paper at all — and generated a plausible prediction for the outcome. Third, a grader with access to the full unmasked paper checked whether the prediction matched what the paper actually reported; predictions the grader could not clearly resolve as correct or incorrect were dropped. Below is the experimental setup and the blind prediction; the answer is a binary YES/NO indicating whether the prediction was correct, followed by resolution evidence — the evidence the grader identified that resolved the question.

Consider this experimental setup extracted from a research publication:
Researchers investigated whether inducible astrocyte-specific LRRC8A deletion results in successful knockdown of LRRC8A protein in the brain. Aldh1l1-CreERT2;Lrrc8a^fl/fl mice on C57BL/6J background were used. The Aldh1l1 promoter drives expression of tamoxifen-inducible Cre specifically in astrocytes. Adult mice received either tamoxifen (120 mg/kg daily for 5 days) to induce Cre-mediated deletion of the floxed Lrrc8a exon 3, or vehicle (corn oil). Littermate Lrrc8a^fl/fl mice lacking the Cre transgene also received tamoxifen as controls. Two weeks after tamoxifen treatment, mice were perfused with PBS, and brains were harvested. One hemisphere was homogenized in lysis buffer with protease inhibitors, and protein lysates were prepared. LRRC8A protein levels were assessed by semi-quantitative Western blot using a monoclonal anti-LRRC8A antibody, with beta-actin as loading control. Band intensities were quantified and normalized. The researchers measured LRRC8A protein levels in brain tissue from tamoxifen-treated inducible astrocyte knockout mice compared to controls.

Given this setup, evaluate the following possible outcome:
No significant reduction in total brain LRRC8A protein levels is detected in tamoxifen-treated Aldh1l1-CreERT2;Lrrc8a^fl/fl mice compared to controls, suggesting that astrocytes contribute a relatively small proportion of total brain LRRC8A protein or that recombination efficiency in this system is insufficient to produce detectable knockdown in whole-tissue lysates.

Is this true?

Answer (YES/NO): NO